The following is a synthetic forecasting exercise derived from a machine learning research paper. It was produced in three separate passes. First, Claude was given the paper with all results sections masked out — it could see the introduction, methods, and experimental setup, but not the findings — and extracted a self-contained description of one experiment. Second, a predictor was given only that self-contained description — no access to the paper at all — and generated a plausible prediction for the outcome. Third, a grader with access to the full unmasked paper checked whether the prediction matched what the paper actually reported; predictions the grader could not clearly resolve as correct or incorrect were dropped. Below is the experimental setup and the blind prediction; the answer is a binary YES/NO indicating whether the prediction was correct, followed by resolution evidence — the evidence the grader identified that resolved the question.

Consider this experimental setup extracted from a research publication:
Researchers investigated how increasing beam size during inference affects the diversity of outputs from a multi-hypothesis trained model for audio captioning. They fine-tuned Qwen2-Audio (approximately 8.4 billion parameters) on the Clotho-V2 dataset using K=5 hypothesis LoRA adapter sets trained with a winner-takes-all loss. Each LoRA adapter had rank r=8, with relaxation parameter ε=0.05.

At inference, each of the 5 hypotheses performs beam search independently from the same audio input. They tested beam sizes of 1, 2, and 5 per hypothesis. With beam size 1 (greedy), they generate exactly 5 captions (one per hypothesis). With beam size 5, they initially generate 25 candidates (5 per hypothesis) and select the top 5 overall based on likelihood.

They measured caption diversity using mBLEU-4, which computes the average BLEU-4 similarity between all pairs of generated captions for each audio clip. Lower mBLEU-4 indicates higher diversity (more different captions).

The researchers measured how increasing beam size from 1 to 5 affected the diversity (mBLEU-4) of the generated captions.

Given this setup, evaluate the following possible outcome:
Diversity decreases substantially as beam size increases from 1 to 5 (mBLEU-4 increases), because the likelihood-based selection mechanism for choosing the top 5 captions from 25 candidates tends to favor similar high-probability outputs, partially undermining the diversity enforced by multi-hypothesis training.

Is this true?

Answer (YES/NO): YES